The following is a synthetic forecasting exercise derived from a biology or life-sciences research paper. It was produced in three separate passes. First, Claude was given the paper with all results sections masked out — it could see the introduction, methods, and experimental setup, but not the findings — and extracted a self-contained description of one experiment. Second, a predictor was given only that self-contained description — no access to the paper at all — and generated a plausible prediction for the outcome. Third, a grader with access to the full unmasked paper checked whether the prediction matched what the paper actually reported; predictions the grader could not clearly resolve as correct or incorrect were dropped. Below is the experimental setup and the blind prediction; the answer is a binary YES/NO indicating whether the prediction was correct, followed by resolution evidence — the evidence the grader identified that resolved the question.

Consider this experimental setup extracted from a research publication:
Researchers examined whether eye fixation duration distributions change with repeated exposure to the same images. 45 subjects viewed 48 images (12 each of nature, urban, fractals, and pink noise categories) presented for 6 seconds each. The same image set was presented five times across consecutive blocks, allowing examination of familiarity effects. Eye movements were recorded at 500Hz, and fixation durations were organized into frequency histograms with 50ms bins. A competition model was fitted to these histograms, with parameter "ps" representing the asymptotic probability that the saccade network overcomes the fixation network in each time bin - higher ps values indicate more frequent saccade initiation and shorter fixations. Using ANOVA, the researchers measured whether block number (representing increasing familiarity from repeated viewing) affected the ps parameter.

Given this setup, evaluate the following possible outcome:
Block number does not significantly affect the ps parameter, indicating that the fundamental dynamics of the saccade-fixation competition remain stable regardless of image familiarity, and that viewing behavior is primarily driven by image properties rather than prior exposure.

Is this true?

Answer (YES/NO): YES